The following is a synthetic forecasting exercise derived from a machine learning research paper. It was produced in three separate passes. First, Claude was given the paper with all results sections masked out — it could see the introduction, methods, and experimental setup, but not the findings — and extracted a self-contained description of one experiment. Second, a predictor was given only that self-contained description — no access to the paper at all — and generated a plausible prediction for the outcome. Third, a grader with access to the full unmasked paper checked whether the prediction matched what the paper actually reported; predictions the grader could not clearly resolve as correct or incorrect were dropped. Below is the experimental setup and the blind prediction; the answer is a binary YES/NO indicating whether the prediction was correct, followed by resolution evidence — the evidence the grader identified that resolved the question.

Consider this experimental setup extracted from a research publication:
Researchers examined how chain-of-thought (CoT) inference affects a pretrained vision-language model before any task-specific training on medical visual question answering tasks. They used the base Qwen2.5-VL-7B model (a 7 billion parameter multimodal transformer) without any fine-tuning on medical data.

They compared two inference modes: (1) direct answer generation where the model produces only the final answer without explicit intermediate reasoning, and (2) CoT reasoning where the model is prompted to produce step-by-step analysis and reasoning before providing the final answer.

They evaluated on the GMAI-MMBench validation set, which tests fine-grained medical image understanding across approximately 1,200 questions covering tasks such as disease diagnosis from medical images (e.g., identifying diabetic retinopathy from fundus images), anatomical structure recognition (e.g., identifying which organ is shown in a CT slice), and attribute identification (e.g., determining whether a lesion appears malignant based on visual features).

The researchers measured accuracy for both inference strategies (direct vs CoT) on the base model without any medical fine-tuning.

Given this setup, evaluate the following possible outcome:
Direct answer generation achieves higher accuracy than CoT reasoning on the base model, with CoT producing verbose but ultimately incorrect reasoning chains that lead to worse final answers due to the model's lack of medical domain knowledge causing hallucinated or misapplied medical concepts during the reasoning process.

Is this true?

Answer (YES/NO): NO